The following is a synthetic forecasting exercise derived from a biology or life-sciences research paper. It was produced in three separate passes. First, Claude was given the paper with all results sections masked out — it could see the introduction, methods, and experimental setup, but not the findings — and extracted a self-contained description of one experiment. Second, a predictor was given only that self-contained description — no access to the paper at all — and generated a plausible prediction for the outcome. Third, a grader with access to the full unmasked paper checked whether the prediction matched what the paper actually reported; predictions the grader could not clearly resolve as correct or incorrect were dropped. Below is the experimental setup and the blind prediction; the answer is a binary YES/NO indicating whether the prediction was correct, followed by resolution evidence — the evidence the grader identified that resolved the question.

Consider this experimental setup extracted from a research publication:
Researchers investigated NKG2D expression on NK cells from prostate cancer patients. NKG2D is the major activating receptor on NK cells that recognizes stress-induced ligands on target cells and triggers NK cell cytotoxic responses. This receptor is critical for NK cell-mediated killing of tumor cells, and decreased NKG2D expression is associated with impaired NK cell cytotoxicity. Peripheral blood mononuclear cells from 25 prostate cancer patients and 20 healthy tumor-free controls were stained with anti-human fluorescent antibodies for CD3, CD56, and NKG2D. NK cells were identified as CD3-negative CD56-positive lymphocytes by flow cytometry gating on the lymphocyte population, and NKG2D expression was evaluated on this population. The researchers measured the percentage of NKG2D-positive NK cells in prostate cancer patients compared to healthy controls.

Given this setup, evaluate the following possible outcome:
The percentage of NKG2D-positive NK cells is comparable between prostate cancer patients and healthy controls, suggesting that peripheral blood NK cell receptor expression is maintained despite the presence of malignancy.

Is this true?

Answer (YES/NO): NO